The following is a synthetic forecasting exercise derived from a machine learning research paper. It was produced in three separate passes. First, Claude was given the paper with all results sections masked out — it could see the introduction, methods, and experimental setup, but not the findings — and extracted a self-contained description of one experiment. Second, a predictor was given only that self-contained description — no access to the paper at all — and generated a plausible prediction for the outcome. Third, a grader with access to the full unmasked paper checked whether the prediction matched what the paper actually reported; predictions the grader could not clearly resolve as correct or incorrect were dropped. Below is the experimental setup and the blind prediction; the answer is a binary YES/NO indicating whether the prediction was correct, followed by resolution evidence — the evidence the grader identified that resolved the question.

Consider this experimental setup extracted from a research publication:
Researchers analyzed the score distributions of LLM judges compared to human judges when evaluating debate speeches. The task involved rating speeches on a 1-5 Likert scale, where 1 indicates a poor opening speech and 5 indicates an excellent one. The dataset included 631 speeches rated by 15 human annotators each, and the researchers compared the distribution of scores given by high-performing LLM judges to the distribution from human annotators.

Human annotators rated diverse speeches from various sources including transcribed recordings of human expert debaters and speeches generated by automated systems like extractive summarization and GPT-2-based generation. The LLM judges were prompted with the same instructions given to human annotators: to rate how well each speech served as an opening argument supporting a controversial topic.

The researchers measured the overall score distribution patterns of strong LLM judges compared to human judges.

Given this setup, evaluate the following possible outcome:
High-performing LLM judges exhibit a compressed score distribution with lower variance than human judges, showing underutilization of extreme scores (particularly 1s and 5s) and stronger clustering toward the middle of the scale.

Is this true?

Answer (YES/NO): NO